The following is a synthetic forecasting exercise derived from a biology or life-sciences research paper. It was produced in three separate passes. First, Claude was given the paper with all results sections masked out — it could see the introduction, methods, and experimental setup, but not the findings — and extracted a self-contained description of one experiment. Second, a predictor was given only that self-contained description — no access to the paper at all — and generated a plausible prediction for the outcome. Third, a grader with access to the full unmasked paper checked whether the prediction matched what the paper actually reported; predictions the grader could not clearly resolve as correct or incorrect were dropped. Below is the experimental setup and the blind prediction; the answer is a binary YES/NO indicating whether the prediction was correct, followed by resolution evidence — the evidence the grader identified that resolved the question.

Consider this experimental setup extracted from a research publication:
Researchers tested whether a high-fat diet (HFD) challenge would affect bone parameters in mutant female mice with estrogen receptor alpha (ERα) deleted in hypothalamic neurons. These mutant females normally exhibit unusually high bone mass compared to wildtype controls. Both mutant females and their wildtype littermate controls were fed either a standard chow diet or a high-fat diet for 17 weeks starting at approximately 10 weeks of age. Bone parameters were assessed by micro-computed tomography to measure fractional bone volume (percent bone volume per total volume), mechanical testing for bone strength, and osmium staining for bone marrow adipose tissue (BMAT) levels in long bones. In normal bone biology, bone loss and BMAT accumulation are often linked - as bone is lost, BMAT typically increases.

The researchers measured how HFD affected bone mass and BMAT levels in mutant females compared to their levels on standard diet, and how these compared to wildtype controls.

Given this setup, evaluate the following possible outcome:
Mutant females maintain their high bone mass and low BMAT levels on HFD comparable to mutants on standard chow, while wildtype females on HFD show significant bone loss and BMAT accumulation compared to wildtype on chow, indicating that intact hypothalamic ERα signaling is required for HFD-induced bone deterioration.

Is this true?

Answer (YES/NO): NO